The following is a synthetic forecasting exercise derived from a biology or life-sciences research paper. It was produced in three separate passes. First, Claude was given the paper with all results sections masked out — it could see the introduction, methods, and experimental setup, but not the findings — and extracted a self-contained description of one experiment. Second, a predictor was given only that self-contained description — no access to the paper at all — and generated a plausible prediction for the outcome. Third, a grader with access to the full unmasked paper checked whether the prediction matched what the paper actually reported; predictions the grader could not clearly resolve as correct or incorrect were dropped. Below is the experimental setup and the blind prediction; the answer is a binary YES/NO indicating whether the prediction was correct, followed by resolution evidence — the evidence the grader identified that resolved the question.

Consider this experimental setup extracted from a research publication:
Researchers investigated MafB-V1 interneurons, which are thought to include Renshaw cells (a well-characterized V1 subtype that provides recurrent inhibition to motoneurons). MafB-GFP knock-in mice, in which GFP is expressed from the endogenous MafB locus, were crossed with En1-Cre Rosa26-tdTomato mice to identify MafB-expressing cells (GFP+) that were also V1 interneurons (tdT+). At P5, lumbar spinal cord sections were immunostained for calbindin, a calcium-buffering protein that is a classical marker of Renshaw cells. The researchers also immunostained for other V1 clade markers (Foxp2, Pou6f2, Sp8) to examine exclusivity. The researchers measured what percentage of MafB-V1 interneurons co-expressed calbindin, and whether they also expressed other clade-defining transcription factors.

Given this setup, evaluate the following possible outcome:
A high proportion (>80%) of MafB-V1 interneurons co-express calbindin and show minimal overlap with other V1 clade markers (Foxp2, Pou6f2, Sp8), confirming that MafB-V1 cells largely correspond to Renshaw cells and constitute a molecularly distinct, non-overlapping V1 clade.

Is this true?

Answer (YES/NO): NO